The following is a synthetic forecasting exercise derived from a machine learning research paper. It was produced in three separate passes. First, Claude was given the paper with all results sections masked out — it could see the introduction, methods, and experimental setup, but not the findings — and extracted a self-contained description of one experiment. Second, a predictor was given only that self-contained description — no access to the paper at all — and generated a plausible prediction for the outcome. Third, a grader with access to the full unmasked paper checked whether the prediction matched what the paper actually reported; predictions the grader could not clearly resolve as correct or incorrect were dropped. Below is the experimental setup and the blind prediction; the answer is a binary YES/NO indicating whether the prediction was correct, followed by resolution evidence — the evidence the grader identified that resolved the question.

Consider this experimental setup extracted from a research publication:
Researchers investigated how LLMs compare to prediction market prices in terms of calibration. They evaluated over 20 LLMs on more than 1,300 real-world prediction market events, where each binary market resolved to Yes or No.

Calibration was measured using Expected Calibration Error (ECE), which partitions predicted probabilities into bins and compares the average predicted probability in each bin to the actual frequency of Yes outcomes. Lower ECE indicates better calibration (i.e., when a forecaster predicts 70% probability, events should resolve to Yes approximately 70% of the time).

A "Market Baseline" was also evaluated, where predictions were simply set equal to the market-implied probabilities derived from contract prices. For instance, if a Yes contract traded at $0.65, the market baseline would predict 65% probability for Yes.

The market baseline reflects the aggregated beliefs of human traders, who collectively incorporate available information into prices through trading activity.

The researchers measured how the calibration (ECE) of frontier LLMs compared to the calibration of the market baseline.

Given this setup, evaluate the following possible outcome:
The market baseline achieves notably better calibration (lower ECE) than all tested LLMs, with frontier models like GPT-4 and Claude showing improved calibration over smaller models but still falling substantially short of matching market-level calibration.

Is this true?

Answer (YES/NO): NO